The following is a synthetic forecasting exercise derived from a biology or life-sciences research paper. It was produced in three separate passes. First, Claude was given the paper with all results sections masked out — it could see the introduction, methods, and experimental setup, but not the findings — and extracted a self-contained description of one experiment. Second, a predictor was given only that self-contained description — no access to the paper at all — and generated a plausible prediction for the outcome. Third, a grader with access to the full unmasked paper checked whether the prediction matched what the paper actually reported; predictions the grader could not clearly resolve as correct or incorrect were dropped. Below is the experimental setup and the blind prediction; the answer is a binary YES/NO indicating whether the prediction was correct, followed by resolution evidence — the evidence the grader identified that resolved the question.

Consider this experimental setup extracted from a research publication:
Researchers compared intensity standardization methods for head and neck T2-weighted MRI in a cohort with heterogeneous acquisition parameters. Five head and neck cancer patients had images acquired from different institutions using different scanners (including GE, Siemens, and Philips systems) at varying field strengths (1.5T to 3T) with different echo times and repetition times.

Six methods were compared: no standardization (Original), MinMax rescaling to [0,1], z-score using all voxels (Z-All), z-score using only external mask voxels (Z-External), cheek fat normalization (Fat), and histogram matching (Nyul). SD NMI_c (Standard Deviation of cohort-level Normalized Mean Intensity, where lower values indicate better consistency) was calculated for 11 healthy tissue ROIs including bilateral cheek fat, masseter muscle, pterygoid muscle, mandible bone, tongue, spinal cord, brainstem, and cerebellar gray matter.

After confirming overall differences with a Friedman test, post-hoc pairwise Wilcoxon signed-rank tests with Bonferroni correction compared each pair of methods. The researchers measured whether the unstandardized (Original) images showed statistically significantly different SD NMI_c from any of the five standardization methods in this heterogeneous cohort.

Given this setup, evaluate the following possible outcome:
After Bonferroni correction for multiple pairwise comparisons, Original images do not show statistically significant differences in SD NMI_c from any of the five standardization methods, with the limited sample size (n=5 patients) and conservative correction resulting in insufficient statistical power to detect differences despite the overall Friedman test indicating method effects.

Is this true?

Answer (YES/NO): NO